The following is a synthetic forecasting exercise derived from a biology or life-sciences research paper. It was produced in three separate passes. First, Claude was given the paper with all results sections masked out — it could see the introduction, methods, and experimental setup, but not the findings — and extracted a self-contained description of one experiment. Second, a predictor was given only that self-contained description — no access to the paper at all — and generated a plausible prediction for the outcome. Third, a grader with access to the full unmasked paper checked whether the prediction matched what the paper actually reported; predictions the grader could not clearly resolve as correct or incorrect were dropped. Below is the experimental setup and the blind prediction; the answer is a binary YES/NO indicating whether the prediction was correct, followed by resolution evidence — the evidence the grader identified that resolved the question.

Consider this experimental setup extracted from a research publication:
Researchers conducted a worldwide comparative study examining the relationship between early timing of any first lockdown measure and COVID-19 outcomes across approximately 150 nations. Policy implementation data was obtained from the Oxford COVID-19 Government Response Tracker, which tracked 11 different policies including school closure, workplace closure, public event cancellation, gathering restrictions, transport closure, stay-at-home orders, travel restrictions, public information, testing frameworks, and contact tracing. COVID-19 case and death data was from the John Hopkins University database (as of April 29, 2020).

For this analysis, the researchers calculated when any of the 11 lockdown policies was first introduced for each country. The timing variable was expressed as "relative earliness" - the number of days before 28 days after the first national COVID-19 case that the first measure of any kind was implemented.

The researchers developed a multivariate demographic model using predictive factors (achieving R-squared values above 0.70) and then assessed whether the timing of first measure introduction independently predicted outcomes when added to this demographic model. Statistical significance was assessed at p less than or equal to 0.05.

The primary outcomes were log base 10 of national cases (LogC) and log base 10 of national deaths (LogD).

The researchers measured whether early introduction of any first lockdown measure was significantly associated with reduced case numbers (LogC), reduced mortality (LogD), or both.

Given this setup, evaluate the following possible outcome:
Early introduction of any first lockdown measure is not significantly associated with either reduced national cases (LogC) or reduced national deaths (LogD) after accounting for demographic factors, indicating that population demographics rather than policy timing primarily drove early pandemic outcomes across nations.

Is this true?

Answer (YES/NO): NO